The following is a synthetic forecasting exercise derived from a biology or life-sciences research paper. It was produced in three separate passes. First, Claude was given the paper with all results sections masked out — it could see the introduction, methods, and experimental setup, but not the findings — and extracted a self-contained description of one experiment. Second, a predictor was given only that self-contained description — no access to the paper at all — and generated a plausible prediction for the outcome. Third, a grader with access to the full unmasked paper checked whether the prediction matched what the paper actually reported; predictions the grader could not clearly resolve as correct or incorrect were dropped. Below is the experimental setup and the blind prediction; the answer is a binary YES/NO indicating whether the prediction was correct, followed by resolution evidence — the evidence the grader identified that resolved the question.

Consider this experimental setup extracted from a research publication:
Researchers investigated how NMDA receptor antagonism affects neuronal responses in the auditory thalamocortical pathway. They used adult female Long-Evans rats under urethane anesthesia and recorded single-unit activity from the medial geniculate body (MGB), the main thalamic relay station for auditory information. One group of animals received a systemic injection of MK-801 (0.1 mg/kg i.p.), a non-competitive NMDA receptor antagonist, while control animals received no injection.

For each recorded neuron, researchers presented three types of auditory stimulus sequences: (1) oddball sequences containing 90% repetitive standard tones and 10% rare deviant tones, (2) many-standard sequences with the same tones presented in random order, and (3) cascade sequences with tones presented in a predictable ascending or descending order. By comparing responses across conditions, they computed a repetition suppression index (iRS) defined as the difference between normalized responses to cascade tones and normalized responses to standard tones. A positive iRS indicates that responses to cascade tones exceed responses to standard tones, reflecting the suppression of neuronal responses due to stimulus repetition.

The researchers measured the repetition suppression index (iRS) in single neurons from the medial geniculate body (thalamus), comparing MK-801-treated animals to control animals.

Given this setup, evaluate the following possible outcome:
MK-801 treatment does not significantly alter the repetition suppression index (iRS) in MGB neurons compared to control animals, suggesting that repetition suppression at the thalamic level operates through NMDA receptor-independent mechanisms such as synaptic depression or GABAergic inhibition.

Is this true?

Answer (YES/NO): NO